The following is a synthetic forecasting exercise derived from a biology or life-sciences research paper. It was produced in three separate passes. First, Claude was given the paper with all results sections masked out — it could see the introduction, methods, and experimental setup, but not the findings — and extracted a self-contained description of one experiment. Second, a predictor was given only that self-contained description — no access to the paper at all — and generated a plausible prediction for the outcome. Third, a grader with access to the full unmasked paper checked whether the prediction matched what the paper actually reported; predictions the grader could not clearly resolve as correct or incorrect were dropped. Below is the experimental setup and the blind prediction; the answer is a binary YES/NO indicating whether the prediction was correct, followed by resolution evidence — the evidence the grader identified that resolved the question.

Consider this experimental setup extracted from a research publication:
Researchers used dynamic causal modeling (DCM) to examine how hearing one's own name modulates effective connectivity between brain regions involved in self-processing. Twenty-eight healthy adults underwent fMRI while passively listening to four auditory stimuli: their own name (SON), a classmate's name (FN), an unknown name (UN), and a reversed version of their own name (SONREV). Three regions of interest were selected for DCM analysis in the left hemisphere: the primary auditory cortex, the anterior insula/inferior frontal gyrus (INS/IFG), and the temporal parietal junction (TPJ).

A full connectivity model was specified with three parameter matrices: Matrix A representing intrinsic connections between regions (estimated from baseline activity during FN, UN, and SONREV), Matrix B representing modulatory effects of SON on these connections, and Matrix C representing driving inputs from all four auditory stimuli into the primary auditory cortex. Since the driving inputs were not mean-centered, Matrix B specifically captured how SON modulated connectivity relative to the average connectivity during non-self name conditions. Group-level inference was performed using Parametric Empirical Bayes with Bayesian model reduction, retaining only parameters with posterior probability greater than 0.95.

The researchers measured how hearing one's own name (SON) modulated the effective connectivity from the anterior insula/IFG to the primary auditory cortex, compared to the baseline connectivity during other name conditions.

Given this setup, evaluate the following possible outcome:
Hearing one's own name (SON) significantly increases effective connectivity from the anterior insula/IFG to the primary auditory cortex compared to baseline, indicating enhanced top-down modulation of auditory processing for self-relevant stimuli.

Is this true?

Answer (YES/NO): YES